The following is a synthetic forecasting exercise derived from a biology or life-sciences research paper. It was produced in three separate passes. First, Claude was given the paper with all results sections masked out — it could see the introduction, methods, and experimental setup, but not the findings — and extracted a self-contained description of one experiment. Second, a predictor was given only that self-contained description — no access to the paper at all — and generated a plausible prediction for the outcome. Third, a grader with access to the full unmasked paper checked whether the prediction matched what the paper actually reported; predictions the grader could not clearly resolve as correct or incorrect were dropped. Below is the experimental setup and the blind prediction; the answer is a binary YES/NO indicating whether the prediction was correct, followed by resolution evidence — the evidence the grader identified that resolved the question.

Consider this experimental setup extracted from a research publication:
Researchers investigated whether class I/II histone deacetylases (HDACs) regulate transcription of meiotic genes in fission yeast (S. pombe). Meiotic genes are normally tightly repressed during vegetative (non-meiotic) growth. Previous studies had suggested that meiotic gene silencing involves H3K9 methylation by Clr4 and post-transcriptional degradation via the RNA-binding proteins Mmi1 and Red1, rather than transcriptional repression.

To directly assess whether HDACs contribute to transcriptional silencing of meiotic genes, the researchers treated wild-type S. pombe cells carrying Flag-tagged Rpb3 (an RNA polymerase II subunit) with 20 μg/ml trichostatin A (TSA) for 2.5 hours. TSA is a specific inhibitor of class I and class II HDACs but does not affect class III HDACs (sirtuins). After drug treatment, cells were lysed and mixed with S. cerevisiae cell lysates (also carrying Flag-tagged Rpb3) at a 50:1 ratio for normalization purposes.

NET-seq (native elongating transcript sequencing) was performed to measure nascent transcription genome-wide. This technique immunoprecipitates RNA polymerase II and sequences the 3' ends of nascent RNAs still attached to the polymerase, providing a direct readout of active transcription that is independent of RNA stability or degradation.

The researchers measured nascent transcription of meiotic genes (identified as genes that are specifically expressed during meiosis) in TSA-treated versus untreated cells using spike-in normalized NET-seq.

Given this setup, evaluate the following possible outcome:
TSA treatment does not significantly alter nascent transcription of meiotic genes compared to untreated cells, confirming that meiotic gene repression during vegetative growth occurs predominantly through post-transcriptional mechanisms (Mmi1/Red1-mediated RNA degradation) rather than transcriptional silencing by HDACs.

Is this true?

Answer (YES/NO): NO